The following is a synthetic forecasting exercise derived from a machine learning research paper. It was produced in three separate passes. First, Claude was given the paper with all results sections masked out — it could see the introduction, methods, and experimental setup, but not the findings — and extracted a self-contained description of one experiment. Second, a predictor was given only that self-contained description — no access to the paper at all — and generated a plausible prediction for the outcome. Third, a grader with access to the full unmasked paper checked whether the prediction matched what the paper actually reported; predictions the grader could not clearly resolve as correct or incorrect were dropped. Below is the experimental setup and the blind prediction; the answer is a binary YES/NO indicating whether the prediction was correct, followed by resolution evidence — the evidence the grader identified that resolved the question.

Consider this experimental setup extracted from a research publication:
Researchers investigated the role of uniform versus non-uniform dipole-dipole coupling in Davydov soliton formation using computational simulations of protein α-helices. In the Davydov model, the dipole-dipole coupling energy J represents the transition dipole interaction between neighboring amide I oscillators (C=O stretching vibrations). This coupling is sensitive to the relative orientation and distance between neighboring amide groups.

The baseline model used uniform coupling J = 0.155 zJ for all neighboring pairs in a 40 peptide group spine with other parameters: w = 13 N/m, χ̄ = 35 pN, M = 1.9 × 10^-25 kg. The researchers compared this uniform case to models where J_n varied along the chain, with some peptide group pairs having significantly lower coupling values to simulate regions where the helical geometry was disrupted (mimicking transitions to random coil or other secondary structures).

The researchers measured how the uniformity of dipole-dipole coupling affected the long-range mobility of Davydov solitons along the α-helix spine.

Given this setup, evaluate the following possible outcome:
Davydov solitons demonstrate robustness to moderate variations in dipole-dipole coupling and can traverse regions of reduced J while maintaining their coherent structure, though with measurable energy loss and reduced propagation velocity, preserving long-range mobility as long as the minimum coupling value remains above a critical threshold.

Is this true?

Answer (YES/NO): NO